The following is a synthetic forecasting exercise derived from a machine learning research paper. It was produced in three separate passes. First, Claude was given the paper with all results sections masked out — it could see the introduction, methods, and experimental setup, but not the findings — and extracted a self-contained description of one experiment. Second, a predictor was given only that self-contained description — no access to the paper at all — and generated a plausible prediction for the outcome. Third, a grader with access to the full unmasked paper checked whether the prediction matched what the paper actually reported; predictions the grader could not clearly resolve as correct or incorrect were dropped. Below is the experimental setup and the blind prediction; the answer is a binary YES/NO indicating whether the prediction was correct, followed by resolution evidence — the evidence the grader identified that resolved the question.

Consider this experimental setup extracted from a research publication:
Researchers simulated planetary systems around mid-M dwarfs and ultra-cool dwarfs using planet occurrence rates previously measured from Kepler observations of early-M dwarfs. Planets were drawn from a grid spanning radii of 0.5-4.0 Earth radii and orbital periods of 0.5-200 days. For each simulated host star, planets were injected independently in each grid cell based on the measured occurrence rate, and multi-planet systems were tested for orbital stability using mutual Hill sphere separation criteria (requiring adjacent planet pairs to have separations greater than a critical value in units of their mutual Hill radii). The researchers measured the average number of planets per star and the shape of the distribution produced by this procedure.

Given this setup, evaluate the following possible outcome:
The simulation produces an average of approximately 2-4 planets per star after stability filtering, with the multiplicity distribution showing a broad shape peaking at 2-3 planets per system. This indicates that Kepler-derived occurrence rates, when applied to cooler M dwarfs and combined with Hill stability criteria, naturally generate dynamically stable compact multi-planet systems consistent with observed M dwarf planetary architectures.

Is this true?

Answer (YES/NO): YES